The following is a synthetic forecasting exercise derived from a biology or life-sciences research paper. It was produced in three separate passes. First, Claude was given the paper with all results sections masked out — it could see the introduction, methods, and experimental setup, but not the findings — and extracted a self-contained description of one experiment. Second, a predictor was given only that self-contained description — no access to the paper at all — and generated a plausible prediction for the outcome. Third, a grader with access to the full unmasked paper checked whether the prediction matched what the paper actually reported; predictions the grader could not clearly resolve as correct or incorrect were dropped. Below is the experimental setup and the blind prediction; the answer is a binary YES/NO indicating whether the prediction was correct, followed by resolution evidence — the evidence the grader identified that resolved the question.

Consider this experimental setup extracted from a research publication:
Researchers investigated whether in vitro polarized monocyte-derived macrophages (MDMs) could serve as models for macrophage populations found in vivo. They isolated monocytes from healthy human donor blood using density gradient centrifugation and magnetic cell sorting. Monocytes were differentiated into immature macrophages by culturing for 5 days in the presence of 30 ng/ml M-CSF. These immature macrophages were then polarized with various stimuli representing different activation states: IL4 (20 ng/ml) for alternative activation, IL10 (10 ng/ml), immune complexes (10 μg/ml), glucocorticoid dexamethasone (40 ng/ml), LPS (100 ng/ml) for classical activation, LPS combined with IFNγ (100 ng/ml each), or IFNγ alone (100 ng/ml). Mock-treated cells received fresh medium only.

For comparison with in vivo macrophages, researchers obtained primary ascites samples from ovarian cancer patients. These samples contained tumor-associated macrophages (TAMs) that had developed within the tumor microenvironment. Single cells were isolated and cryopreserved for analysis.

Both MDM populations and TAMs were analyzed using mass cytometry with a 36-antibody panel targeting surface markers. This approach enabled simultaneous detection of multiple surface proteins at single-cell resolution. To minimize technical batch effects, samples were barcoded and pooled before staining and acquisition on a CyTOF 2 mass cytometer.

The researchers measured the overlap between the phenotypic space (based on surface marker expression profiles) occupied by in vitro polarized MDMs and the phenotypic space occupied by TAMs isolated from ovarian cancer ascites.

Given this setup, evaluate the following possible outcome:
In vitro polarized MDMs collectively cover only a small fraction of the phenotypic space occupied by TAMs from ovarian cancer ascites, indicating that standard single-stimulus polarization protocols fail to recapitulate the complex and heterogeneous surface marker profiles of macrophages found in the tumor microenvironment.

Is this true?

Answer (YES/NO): NO